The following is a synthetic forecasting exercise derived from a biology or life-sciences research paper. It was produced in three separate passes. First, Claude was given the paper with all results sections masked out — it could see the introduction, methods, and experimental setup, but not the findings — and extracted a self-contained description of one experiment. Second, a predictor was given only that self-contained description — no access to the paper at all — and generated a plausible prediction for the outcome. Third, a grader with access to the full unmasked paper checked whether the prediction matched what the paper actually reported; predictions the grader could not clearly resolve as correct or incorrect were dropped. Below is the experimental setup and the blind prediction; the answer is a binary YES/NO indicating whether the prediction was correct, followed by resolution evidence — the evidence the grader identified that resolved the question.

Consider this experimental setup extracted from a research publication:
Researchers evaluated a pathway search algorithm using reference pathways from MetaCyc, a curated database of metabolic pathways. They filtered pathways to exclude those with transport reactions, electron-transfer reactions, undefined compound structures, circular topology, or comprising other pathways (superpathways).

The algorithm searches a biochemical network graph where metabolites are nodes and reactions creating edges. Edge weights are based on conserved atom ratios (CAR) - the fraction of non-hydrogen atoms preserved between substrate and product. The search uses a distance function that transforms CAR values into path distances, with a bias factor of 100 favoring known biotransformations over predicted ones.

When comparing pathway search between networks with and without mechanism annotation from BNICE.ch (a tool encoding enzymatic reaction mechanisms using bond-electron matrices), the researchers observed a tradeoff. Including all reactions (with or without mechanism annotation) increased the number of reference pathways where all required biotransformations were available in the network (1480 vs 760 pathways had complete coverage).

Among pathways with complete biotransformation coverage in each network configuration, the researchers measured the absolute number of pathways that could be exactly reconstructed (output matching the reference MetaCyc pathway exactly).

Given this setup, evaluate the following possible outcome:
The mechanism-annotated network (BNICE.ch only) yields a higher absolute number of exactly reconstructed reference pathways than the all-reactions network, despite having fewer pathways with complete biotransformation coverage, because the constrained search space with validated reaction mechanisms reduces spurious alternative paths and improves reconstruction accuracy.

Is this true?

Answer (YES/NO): NO